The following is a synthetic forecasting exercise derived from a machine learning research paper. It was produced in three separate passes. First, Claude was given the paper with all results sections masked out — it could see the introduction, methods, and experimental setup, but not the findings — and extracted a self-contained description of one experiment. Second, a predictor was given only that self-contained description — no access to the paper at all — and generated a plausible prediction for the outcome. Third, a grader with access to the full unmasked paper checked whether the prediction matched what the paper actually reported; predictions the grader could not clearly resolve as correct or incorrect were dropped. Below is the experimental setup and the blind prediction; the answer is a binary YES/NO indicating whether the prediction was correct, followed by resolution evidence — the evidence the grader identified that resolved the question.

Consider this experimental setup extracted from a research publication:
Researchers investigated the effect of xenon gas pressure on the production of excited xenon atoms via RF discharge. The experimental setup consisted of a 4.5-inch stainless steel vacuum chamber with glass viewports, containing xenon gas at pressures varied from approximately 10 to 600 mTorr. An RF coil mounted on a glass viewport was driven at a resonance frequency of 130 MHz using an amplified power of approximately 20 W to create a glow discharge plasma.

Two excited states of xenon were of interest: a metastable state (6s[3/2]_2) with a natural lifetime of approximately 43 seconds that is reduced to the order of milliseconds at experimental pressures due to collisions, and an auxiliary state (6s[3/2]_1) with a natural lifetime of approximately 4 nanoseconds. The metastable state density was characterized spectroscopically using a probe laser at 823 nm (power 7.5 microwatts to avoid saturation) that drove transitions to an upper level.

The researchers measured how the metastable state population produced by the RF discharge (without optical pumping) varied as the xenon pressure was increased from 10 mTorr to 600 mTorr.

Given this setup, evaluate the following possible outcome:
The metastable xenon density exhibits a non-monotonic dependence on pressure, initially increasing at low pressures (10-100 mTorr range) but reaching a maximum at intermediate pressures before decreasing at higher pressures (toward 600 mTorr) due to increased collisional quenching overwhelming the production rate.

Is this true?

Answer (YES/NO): NO